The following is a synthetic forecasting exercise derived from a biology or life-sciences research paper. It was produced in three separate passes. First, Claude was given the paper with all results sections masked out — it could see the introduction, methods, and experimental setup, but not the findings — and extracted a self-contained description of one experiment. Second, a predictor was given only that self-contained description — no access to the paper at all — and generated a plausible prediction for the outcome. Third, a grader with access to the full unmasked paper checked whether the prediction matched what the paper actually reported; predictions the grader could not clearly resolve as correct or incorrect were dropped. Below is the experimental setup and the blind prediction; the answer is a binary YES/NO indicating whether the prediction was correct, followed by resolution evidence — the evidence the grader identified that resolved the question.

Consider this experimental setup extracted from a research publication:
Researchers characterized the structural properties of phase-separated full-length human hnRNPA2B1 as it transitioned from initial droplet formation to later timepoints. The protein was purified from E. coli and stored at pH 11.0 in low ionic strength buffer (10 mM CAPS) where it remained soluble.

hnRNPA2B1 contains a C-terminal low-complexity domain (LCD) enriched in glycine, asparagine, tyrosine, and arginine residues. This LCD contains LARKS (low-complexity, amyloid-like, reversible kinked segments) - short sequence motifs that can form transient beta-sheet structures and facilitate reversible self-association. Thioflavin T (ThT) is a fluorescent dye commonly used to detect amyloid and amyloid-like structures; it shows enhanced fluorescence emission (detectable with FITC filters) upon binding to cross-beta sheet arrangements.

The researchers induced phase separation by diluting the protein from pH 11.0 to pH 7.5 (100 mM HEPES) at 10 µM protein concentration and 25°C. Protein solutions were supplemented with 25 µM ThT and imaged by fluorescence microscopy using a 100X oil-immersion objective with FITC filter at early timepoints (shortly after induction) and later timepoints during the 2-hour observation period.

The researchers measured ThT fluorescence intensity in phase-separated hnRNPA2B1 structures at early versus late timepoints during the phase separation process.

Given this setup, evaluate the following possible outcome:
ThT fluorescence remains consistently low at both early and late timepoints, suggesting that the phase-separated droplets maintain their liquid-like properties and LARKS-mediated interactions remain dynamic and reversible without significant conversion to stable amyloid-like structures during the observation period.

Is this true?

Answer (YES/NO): NO